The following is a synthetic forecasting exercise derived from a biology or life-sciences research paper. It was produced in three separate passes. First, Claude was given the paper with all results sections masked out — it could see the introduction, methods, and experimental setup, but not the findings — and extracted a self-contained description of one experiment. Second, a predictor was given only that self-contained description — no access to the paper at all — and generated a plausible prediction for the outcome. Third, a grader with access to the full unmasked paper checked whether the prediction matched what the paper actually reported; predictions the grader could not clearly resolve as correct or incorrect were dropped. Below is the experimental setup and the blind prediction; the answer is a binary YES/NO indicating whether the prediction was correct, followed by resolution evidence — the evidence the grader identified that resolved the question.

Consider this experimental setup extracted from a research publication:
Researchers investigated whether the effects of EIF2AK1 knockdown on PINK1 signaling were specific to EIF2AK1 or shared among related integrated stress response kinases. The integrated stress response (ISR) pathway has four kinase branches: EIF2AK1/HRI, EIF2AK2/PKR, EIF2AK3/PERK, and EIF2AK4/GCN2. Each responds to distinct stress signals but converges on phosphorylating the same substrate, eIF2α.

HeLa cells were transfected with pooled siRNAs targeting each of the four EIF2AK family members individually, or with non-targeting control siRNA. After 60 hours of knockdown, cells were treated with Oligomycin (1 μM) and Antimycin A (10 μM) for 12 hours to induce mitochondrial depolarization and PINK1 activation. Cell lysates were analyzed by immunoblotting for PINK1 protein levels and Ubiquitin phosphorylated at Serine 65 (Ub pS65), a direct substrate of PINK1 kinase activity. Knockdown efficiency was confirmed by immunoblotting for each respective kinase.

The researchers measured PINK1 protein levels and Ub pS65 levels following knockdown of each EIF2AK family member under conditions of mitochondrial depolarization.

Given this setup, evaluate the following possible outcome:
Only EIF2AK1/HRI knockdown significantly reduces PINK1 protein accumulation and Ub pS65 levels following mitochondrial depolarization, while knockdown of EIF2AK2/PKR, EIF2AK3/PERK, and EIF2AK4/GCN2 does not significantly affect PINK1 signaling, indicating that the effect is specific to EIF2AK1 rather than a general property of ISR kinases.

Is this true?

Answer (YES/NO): NO